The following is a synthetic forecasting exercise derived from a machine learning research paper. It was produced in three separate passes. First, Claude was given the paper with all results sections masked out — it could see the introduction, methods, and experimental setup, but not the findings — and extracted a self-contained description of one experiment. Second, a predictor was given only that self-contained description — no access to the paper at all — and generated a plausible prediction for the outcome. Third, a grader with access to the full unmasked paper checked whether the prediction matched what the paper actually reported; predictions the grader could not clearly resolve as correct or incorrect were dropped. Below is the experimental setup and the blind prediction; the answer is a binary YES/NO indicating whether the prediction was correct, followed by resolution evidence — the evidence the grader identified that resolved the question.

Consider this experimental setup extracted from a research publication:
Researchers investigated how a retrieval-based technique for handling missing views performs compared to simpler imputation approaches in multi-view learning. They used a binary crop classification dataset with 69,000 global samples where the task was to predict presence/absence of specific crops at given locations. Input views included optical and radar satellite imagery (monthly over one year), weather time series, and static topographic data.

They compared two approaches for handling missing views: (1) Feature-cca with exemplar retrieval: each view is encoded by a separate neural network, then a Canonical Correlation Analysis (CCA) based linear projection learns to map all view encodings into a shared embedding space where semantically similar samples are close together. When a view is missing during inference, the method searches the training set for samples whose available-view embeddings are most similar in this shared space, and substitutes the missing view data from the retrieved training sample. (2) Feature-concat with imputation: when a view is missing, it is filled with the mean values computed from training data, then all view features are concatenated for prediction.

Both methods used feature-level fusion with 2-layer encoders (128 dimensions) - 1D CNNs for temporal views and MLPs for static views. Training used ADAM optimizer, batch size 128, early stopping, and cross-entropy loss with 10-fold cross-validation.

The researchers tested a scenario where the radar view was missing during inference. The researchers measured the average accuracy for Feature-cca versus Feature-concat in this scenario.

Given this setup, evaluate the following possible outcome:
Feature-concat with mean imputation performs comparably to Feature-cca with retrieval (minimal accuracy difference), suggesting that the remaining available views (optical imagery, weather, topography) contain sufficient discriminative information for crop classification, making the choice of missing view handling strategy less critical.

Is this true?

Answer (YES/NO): NO